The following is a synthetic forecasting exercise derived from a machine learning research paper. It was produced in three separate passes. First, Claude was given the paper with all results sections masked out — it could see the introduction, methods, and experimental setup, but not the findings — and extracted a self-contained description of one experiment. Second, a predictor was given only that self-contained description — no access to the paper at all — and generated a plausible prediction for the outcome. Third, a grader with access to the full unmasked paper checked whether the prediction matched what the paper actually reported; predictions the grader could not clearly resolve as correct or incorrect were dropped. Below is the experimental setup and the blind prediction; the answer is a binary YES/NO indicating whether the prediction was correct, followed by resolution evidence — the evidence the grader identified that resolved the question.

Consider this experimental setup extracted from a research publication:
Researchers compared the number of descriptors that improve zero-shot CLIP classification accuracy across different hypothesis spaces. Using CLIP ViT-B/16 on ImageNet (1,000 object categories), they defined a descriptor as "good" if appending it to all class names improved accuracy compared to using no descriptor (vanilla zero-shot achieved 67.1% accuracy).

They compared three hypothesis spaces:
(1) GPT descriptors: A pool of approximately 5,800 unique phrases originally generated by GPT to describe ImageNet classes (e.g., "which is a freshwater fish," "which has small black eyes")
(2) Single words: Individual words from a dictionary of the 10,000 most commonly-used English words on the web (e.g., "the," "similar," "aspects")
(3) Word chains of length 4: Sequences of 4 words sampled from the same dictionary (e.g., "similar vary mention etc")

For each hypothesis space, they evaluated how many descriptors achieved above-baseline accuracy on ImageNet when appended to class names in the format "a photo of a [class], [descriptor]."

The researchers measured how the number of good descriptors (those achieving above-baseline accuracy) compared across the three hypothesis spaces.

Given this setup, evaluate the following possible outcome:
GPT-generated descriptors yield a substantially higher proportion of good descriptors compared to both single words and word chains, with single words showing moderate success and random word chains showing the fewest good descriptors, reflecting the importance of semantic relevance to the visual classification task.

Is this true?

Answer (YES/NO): NO